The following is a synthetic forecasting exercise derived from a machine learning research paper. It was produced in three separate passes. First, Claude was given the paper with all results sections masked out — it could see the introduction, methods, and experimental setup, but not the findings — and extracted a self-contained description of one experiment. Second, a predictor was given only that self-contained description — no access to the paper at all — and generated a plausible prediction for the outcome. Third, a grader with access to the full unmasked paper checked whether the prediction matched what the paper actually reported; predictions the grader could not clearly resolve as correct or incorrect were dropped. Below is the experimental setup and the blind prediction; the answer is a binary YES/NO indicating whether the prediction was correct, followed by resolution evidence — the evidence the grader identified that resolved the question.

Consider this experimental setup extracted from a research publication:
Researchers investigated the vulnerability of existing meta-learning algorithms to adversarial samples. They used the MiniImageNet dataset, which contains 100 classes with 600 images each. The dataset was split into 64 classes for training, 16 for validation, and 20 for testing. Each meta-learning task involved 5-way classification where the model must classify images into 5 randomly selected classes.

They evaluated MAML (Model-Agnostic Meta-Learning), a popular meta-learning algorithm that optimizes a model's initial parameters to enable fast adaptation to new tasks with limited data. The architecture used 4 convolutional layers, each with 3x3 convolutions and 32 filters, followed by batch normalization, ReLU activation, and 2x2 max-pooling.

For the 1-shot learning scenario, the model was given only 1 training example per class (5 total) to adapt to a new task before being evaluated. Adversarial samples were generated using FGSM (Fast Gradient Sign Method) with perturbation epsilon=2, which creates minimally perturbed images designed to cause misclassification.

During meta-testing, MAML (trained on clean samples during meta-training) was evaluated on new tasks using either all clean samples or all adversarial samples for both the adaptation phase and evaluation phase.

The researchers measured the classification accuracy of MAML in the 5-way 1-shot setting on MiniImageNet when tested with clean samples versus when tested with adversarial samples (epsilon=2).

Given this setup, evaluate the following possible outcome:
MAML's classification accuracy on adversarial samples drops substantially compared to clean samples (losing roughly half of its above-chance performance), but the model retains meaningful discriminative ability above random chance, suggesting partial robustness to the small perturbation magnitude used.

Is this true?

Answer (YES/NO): NO